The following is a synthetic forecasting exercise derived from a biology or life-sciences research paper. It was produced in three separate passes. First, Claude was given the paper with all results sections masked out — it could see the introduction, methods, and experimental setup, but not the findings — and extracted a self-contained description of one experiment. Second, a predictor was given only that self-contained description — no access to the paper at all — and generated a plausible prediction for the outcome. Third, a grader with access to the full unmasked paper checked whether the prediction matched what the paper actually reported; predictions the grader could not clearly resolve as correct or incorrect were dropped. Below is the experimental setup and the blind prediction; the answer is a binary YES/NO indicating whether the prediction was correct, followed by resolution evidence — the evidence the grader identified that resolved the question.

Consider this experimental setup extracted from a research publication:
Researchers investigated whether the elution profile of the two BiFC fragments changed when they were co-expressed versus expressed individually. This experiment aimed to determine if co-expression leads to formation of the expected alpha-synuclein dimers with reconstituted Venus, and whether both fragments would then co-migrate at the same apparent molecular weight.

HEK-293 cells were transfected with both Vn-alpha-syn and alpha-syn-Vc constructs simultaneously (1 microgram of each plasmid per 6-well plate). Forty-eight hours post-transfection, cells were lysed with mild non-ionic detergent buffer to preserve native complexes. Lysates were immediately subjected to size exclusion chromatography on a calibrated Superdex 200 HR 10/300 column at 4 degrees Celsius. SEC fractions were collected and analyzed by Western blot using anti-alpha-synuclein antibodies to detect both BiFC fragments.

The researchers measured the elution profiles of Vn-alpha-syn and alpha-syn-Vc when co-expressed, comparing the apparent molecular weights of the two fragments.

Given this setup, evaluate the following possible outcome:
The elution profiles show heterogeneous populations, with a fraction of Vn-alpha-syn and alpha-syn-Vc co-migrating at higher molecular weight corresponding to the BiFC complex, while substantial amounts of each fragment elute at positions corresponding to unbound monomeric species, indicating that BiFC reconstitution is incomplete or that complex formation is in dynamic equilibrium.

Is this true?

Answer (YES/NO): NO